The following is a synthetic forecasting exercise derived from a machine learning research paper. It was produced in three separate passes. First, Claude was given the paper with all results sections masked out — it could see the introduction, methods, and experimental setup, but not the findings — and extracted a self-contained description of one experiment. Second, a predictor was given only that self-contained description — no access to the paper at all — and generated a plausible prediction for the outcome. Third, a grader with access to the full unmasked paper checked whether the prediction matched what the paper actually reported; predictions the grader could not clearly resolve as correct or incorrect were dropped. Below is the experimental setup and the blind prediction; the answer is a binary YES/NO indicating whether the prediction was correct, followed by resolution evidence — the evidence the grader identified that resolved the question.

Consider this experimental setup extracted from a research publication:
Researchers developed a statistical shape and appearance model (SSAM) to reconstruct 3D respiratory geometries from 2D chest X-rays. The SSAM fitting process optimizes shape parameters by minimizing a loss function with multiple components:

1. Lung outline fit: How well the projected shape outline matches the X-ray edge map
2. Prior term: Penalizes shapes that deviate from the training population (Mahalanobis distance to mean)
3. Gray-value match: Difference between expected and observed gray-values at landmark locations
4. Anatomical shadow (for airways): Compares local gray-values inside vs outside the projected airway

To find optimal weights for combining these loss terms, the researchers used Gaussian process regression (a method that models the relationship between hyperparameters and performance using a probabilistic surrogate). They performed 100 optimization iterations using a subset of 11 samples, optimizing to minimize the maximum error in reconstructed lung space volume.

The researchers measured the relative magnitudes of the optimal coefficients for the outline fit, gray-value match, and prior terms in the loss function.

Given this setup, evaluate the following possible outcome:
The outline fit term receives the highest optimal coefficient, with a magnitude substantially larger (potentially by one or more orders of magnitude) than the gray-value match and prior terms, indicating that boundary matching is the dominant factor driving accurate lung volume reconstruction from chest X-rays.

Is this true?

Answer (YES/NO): NO